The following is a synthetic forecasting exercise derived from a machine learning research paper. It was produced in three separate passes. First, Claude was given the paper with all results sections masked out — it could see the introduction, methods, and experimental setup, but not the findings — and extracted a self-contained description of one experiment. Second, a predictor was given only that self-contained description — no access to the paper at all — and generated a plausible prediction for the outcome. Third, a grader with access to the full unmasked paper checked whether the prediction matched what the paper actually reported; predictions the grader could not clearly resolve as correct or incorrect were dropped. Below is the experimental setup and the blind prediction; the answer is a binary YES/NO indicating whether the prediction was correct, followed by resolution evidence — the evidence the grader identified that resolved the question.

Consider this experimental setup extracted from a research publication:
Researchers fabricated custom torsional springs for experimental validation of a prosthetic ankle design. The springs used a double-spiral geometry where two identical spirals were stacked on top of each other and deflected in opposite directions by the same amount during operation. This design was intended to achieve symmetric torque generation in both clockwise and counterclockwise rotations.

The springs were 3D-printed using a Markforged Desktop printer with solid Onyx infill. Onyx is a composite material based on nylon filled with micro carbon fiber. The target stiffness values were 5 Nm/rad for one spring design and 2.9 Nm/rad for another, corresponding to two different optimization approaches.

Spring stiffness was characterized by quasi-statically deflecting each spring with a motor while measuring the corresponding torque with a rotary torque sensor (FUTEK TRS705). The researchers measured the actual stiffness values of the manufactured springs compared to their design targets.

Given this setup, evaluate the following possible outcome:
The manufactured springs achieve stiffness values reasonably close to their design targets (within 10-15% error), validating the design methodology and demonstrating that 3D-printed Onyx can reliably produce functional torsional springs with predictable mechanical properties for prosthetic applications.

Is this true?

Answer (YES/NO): YES